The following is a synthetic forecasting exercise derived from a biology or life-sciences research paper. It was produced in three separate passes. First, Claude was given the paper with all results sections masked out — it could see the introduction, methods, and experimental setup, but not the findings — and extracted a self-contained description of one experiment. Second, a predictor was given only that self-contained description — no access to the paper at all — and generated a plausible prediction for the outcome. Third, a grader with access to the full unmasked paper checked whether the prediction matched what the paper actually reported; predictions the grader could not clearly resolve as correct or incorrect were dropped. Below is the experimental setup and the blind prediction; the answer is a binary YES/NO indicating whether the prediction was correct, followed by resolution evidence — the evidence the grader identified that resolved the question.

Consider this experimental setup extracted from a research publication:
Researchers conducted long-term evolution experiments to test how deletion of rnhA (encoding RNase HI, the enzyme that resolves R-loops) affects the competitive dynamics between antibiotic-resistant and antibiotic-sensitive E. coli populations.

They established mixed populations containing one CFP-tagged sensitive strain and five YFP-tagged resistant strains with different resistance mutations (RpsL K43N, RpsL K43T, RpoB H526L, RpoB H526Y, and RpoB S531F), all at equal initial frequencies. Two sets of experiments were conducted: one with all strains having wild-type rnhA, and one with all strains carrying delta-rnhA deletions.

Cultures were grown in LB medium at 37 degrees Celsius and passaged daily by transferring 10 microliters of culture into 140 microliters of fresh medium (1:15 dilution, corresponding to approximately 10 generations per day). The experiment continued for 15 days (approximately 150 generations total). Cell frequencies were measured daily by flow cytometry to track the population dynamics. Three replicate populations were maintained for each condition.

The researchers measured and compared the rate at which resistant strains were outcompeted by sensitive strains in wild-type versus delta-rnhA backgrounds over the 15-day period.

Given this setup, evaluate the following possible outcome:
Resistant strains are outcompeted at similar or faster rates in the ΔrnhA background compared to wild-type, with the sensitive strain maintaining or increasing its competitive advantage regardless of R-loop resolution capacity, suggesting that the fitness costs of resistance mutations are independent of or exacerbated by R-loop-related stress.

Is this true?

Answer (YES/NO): YES